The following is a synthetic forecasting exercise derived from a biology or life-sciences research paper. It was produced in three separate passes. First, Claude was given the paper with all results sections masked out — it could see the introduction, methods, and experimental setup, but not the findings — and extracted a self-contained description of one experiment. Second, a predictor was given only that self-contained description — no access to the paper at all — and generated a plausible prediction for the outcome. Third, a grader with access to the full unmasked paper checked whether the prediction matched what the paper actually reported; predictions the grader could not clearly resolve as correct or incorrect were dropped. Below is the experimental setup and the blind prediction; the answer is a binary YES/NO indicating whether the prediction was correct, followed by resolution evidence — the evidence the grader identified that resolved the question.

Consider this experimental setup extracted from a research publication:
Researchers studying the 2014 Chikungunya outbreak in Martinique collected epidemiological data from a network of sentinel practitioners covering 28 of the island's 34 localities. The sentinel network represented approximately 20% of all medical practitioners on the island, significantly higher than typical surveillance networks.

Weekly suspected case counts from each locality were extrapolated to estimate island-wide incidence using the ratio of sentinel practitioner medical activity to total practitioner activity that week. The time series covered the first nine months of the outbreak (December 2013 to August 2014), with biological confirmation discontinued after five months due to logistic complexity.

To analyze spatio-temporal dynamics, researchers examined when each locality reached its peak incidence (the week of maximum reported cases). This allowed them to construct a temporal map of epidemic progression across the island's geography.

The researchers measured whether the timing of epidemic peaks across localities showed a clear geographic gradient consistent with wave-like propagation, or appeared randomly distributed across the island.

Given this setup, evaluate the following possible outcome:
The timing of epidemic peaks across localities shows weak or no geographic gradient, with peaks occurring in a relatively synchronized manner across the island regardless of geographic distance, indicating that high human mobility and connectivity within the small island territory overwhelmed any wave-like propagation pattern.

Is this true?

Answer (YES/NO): NO